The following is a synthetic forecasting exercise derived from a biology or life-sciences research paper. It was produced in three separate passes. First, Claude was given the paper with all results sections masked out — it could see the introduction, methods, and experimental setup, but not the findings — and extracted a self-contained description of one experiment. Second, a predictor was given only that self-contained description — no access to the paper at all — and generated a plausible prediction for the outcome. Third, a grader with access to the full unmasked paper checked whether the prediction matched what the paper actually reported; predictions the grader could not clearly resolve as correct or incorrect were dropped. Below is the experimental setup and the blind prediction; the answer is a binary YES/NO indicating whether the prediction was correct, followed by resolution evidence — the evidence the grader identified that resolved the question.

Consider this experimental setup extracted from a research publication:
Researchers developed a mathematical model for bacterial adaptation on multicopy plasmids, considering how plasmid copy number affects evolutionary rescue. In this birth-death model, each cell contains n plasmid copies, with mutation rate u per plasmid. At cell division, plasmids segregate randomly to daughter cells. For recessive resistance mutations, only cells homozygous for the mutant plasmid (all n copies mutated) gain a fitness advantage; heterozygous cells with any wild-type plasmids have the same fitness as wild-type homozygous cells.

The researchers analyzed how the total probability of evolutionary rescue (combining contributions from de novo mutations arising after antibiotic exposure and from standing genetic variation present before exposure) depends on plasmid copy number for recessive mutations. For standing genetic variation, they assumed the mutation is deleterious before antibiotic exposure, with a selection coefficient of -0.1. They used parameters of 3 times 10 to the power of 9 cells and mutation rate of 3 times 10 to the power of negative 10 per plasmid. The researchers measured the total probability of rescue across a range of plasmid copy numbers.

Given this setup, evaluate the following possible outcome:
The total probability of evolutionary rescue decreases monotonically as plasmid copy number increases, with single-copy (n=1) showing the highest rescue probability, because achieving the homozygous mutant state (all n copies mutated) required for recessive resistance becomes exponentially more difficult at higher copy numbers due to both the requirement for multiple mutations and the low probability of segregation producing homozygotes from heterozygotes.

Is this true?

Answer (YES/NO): NO